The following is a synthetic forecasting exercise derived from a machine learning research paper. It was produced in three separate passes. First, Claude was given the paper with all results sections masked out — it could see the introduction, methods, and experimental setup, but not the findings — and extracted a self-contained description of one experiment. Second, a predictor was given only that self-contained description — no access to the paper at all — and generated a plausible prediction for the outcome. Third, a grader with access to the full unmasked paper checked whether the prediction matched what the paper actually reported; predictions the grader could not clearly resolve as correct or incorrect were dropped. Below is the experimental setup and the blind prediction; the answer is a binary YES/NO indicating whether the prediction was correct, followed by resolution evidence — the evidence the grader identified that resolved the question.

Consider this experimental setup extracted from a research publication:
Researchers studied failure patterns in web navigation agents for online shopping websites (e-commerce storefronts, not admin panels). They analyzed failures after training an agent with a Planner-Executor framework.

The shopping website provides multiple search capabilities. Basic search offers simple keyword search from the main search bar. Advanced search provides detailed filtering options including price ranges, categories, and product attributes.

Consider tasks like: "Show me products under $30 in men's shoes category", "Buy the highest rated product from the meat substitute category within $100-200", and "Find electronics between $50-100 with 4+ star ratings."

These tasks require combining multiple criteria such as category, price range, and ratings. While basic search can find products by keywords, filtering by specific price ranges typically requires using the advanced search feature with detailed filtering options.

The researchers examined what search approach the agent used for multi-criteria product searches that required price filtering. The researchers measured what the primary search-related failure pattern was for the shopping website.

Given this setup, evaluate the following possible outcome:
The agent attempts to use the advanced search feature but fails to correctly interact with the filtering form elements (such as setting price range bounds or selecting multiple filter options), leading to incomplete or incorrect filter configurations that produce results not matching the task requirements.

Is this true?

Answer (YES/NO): NO